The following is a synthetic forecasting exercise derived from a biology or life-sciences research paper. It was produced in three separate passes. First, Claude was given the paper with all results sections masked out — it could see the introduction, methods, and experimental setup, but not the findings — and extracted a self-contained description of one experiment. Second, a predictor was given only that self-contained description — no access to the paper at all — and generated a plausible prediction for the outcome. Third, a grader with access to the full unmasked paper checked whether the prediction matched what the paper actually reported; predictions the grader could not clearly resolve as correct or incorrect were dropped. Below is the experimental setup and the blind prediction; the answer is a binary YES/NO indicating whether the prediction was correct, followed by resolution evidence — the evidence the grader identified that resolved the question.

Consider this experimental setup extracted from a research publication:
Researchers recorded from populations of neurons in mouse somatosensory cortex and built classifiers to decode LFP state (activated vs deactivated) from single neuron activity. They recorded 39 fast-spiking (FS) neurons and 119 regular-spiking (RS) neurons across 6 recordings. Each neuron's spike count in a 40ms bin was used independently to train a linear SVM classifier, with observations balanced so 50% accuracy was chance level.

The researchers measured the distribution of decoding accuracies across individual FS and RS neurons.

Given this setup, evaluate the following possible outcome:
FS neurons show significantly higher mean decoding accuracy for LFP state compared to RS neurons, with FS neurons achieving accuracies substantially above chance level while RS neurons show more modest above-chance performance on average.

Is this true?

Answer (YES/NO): NO